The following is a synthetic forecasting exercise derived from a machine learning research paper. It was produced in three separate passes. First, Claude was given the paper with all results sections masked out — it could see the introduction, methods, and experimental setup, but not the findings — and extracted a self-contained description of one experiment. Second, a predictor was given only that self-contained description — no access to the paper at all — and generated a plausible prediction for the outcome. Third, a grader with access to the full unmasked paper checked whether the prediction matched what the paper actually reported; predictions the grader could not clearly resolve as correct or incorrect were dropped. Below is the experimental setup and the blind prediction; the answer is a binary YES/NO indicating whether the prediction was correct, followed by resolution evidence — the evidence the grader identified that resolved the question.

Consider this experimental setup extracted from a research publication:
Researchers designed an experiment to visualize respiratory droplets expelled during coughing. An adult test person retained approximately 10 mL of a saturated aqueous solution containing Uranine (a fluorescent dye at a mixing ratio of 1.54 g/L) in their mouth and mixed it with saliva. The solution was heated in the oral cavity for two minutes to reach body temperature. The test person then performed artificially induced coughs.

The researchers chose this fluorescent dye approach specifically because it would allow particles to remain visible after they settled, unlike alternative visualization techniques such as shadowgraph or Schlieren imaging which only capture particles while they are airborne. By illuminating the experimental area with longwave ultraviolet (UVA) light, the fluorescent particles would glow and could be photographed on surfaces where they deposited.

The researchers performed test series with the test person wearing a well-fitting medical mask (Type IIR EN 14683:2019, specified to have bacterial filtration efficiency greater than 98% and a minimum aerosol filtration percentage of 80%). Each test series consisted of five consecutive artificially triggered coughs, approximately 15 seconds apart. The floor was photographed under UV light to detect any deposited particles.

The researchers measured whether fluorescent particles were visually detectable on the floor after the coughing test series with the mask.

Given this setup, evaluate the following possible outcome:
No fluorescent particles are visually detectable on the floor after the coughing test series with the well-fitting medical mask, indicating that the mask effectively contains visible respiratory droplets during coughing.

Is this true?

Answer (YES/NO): YES